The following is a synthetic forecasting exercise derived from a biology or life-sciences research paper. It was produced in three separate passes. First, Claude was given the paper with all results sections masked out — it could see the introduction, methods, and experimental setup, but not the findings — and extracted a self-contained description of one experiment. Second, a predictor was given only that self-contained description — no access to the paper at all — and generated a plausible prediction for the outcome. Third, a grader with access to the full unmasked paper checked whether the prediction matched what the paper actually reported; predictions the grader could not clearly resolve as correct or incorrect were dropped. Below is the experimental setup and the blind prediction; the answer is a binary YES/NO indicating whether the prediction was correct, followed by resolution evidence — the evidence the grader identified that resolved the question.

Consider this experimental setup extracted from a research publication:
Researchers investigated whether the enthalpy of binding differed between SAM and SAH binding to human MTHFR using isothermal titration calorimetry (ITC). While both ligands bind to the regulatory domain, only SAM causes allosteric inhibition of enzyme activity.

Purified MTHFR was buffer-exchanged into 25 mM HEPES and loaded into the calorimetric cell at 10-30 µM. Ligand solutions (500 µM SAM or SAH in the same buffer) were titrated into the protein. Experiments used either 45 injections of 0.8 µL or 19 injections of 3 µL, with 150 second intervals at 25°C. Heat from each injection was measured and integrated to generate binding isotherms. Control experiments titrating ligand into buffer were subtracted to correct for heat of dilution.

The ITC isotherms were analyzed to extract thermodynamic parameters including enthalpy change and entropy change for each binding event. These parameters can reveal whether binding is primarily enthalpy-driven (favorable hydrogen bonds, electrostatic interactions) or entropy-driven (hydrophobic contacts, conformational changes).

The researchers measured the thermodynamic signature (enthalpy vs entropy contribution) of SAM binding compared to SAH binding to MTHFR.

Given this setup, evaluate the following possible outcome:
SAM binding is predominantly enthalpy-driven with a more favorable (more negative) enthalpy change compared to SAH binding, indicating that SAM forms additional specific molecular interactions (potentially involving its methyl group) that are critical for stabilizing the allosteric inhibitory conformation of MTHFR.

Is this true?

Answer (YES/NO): NO